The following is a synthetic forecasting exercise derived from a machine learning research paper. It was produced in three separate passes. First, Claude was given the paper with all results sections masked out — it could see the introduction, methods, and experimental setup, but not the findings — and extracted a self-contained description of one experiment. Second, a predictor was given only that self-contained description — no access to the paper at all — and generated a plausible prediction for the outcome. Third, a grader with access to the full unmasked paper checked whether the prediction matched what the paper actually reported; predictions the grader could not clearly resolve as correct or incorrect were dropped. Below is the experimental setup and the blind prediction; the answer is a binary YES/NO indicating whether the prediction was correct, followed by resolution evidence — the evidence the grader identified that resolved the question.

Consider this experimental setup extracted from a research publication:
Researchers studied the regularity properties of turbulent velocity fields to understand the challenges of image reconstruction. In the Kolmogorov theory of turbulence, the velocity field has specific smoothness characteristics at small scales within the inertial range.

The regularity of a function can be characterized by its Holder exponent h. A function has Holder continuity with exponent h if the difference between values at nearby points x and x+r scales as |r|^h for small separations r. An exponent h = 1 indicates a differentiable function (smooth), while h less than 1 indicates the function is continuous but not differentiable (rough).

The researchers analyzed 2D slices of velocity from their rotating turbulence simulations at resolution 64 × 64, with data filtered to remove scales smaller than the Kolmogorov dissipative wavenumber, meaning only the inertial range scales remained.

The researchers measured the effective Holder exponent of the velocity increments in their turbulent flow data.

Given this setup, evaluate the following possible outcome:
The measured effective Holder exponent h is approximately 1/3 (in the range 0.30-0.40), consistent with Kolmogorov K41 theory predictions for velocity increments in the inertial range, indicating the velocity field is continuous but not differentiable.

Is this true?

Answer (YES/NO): YES